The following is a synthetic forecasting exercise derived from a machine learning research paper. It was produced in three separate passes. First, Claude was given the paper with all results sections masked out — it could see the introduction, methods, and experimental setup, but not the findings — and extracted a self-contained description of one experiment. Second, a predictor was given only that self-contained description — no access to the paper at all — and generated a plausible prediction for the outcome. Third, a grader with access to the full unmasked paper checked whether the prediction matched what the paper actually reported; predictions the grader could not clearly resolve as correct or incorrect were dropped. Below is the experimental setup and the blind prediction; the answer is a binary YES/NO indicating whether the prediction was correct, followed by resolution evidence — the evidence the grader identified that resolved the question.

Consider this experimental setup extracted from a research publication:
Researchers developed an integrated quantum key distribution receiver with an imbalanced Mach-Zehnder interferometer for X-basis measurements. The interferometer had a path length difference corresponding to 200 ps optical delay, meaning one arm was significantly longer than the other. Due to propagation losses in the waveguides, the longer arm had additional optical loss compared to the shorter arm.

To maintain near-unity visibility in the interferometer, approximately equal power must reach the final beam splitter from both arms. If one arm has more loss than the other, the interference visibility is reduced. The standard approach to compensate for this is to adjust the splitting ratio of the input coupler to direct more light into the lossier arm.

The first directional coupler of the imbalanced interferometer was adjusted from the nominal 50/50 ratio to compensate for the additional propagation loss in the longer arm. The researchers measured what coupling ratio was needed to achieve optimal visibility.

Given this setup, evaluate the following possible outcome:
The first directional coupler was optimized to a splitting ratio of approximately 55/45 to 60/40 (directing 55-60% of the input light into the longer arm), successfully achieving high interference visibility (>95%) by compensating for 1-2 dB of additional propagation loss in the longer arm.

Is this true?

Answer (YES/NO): YES